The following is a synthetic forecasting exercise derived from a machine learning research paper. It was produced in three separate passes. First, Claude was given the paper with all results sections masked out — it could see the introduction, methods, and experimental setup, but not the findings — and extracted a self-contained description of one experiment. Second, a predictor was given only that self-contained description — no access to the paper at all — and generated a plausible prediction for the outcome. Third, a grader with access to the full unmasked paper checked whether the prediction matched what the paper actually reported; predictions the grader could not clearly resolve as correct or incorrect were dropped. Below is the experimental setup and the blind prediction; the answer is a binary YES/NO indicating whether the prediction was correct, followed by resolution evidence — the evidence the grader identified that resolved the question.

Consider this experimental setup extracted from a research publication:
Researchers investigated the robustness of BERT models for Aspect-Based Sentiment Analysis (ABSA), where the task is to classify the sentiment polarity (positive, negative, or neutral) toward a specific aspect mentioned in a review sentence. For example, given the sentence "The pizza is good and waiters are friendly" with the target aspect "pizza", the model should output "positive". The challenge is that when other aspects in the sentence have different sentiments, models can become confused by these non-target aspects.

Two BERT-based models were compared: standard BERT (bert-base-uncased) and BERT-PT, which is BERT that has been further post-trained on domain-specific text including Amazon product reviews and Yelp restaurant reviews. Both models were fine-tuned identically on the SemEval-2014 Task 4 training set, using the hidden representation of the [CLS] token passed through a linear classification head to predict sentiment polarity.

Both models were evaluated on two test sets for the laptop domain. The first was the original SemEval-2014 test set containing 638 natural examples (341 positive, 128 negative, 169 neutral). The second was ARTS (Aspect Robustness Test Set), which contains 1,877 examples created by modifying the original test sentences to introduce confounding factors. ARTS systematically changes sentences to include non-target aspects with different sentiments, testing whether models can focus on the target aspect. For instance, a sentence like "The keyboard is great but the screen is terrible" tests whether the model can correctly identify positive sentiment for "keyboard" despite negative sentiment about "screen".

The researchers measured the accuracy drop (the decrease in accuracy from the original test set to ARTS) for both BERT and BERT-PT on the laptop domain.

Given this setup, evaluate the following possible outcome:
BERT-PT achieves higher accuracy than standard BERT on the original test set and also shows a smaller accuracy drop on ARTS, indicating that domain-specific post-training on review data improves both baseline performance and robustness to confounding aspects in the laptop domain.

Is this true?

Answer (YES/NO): YES